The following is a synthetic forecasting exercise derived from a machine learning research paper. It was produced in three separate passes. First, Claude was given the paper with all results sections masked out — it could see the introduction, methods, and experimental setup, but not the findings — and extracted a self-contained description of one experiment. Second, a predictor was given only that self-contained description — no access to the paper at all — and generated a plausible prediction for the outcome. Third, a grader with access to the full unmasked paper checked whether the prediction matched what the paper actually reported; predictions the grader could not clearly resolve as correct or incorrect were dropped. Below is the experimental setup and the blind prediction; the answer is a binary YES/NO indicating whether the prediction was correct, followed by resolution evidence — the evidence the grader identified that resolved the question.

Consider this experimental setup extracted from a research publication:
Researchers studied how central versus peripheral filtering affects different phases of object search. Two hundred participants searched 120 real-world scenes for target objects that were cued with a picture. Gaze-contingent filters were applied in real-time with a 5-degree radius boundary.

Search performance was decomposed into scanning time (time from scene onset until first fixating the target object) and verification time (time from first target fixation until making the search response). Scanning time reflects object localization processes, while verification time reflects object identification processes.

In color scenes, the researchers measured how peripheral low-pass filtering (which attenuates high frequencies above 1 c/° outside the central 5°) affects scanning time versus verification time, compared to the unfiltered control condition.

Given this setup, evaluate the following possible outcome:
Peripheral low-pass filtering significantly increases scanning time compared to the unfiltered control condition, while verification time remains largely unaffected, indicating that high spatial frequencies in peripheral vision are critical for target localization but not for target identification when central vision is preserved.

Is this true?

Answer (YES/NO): YES